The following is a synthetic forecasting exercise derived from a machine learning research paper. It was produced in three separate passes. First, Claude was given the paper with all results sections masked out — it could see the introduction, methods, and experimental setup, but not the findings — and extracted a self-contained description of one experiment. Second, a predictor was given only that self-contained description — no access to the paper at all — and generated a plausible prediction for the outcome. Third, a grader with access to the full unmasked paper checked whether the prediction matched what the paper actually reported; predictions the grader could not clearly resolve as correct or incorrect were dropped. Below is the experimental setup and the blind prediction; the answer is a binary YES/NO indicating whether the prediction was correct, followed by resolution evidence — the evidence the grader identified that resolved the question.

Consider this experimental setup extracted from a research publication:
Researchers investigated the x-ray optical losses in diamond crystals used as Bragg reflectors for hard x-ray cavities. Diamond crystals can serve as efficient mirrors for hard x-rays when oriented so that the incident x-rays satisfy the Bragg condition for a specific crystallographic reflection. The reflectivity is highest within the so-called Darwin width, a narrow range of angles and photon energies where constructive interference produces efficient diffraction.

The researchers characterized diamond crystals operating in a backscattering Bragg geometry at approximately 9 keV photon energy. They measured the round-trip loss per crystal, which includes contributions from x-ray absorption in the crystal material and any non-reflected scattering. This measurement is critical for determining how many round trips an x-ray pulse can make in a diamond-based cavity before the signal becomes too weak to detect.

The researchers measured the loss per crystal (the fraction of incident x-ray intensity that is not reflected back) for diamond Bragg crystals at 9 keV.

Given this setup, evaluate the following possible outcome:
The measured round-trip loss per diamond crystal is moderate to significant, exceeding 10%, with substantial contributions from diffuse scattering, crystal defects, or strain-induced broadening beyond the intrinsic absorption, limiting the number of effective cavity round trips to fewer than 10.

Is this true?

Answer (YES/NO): NO